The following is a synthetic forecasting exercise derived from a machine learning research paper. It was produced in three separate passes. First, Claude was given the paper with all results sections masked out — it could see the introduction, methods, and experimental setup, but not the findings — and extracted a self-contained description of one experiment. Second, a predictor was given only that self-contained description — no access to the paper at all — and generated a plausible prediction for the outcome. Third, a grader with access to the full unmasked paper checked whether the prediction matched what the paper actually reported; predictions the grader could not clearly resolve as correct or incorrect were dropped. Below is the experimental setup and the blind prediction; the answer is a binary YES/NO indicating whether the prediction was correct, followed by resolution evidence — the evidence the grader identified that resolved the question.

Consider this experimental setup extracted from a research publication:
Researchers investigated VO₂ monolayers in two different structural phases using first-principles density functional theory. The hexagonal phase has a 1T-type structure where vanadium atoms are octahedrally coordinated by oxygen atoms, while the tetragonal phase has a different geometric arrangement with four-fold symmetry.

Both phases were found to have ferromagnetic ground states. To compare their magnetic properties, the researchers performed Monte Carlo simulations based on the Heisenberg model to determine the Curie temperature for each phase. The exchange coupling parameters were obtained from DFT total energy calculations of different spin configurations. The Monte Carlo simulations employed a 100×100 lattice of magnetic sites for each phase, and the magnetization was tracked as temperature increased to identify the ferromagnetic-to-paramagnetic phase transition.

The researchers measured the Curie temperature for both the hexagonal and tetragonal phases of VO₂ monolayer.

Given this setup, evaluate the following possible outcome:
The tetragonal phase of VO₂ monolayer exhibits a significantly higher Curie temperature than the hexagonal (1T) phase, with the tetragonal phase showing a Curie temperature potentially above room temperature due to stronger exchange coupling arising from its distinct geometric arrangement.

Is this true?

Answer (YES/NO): NO